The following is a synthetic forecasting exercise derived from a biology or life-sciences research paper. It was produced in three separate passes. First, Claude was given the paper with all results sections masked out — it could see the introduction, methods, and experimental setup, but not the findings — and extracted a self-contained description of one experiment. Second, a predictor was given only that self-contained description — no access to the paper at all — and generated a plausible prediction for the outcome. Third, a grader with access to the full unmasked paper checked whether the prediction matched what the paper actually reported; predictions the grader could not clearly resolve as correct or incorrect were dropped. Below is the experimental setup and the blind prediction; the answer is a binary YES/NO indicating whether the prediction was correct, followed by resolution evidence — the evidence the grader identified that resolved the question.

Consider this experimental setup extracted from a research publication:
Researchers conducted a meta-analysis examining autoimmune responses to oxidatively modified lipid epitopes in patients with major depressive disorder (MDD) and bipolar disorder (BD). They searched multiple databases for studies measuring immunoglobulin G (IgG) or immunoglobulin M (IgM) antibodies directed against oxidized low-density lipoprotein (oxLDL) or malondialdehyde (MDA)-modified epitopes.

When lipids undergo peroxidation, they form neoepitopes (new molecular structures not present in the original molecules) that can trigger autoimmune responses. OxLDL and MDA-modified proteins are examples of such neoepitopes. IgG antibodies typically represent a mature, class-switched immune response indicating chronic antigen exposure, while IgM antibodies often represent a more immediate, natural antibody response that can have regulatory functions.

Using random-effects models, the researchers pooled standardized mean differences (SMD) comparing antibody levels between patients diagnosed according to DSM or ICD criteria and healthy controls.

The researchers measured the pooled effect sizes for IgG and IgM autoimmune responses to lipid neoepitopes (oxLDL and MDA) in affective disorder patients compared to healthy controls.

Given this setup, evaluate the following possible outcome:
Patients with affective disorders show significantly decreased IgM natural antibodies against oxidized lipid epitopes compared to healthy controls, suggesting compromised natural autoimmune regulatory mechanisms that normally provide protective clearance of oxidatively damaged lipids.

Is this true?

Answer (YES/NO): NO